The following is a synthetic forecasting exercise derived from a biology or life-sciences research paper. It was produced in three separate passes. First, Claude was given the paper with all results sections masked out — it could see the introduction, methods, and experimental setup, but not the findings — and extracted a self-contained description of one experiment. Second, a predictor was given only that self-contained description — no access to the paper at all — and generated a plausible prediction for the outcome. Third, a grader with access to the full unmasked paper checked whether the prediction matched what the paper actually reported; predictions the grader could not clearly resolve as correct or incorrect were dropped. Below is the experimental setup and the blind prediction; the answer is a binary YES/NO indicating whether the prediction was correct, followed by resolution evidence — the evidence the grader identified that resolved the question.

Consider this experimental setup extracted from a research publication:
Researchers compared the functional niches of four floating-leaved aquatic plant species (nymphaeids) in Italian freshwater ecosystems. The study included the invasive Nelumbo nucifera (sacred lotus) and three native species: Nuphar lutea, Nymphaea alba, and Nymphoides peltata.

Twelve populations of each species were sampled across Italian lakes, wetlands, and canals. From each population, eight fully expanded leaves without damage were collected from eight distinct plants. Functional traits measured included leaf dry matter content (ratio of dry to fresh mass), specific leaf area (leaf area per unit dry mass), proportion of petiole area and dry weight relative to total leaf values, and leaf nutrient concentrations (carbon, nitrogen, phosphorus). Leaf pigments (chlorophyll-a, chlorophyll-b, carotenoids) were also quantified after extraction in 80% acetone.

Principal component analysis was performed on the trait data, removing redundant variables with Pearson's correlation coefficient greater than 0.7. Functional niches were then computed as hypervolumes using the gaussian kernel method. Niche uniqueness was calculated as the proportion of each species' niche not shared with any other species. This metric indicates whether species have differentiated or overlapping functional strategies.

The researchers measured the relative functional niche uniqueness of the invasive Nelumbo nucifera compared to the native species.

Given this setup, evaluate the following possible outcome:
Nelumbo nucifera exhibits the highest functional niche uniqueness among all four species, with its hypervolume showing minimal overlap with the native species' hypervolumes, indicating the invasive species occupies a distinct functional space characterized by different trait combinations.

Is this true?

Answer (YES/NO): YES